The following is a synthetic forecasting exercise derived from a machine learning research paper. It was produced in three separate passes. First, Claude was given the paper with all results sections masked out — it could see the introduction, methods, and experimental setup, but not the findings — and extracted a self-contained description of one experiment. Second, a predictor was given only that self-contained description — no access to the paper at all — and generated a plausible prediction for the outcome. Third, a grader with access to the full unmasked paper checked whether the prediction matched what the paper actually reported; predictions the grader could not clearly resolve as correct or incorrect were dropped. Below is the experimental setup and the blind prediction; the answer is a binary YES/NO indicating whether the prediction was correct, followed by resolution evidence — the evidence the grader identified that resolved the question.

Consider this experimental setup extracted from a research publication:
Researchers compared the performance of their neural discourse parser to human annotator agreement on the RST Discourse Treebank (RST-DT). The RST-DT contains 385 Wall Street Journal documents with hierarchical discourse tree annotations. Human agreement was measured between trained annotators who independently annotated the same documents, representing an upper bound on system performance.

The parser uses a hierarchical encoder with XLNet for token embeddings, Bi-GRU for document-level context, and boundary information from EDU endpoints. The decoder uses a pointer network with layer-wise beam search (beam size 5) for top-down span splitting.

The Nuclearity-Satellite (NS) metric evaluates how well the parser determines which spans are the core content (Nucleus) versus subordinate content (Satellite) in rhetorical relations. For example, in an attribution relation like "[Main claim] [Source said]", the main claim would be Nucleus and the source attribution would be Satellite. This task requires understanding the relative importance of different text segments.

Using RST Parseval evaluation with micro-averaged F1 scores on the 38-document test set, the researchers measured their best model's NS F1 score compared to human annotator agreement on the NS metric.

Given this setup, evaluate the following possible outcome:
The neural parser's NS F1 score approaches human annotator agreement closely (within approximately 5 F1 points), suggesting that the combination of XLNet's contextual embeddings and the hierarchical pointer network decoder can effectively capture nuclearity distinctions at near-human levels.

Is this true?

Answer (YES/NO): YES